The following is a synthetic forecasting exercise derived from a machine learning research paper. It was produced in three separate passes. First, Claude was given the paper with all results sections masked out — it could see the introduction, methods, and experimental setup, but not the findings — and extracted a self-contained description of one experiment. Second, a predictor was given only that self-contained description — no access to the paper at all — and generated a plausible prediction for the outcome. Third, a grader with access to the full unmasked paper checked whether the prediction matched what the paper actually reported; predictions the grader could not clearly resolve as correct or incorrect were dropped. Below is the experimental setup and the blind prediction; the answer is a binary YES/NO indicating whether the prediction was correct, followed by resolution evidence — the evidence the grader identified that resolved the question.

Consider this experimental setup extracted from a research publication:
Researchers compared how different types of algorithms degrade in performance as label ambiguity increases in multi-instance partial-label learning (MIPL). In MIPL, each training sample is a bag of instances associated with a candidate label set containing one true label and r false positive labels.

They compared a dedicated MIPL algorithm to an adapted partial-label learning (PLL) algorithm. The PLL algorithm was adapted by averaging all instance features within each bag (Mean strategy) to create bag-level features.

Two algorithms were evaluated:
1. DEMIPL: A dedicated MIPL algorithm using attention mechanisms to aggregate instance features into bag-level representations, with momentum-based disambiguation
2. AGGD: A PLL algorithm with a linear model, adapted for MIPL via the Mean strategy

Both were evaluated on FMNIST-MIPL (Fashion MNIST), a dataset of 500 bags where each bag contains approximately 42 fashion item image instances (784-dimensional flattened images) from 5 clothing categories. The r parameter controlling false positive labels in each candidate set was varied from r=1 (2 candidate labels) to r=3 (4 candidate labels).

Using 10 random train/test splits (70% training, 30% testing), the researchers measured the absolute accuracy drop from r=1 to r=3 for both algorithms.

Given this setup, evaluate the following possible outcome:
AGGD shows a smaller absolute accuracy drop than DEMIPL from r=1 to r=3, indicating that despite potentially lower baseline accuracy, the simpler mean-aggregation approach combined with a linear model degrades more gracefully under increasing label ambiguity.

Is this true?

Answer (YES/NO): NO